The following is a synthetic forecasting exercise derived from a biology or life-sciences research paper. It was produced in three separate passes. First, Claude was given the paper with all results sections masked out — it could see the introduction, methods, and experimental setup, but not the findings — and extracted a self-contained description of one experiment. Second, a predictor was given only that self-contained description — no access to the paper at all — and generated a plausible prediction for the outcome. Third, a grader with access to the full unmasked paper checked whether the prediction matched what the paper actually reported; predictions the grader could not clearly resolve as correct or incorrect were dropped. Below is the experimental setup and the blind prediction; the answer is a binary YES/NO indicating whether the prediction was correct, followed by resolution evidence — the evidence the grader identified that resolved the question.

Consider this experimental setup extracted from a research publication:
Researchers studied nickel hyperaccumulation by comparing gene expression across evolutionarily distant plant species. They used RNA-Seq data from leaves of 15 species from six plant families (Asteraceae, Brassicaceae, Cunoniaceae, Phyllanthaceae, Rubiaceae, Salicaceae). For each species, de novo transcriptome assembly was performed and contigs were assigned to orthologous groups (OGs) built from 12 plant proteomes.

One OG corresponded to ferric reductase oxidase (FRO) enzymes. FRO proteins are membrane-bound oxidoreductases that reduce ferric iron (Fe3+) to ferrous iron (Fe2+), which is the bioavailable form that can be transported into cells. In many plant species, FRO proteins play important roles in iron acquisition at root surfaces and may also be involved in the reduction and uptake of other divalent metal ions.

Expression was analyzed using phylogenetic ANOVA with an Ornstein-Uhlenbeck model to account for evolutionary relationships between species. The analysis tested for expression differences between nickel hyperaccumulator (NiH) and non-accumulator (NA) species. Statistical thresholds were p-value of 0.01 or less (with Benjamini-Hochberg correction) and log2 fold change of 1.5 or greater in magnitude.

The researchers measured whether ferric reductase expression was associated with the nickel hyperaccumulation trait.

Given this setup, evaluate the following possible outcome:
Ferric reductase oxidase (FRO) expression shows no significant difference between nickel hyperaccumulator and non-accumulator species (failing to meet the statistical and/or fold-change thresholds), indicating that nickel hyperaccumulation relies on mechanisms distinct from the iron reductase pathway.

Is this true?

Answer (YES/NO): NO